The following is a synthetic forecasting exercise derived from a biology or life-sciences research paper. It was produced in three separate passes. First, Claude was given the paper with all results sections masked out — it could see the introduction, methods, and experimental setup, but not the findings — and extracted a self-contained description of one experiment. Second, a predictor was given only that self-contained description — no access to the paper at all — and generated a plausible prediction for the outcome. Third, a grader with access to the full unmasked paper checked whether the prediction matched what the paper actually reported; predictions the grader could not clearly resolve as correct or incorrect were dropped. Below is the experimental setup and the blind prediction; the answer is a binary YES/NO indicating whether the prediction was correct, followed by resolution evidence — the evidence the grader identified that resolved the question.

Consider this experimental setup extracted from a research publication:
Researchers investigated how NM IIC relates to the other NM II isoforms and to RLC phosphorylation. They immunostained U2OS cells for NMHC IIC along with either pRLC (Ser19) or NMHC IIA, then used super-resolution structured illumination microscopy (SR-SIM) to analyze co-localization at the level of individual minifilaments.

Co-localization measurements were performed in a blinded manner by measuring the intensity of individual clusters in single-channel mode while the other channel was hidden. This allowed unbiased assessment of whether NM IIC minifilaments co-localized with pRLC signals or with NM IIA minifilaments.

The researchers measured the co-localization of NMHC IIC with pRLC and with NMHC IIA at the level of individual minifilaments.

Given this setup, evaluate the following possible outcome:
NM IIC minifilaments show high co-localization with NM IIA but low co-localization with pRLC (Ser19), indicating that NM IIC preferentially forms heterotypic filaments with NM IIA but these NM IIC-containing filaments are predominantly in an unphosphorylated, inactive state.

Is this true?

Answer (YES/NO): NO